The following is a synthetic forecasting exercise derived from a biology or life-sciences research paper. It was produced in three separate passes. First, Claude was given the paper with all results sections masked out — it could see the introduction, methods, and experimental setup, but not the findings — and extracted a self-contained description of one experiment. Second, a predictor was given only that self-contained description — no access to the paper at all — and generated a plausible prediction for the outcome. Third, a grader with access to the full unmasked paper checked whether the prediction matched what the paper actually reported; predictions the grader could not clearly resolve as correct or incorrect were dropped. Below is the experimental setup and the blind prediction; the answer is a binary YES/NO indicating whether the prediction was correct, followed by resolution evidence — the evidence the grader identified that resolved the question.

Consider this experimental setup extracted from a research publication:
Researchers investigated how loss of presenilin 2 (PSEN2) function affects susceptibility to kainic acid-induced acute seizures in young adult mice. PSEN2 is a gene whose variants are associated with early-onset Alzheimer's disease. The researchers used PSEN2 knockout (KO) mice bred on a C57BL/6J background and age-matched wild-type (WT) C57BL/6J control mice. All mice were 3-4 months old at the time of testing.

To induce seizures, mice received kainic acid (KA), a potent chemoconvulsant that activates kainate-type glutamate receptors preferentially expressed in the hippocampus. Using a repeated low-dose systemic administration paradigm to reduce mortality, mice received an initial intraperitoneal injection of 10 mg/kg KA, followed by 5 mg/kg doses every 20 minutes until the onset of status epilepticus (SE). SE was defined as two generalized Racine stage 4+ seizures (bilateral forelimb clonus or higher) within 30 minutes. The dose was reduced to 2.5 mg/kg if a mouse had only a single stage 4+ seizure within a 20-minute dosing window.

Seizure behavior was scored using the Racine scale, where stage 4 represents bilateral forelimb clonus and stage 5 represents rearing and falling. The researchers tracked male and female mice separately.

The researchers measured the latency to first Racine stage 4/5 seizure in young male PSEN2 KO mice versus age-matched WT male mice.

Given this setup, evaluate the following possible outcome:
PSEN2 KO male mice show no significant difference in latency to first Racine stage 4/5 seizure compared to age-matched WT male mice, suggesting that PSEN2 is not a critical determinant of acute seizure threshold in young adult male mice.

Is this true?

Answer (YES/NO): NO